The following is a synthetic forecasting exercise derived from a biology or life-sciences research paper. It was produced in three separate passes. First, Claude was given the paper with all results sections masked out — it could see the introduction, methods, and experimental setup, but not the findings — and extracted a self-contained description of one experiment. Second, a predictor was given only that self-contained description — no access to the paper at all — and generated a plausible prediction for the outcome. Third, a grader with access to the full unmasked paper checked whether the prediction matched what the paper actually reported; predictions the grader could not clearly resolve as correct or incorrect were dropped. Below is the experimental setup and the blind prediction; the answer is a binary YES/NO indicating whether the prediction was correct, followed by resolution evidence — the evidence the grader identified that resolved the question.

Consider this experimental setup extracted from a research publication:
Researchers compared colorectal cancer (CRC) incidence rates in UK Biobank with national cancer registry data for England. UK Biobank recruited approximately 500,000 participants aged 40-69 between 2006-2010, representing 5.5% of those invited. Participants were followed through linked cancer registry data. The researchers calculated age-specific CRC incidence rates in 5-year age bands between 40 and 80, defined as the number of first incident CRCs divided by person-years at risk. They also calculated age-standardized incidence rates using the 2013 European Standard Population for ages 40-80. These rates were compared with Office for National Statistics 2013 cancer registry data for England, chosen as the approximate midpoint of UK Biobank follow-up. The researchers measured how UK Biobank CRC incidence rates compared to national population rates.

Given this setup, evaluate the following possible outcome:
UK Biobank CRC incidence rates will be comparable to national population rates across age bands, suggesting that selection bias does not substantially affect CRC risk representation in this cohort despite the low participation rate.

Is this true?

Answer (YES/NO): NO